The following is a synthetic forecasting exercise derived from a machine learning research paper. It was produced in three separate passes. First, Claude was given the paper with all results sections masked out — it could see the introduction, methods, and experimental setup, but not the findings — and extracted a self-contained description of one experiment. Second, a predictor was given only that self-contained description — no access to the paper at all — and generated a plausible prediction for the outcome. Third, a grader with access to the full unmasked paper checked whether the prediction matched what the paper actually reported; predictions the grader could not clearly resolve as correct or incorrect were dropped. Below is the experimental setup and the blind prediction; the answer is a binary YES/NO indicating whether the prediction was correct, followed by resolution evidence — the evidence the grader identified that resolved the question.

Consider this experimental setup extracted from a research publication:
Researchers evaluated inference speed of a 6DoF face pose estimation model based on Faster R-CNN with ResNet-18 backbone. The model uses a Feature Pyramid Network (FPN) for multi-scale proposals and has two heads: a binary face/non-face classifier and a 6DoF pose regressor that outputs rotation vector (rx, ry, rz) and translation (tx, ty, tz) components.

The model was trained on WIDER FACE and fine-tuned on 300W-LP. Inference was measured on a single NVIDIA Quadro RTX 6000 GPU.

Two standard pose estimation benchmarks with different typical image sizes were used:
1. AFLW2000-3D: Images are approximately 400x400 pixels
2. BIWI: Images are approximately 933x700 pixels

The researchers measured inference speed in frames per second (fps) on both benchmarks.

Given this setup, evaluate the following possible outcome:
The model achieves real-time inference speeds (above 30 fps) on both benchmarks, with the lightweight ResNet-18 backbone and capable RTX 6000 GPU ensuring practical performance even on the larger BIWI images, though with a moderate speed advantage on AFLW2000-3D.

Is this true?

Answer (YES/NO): NO